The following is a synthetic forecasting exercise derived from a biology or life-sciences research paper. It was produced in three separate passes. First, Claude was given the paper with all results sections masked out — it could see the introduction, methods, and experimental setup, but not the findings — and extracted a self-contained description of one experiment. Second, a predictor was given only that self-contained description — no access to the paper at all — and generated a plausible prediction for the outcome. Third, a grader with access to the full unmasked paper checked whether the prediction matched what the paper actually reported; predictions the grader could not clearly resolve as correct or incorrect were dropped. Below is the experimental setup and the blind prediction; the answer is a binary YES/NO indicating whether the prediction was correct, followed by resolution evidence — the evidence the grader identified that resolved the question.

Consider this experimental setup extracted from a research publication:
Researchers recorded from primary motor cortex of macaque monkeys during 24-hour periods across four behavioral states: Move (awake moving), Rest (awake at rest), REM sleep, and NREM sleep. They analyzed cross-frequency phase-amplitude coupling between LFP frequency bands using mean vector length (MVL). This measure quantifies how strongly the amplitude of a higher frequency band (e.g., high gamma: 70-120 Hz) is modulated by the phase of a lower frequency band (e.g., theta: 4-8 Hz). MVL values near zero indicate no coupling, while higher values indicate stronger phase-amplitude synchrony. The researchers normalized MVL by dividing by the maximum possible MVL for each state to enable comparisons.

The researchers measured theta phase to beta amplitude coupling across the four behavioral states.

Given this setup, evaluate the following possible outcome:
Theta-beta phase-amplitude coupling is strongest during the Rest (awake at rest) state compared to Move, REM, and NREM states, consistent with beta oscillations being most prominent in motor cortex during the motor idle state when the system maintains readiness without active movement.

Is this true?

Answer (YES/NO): NO